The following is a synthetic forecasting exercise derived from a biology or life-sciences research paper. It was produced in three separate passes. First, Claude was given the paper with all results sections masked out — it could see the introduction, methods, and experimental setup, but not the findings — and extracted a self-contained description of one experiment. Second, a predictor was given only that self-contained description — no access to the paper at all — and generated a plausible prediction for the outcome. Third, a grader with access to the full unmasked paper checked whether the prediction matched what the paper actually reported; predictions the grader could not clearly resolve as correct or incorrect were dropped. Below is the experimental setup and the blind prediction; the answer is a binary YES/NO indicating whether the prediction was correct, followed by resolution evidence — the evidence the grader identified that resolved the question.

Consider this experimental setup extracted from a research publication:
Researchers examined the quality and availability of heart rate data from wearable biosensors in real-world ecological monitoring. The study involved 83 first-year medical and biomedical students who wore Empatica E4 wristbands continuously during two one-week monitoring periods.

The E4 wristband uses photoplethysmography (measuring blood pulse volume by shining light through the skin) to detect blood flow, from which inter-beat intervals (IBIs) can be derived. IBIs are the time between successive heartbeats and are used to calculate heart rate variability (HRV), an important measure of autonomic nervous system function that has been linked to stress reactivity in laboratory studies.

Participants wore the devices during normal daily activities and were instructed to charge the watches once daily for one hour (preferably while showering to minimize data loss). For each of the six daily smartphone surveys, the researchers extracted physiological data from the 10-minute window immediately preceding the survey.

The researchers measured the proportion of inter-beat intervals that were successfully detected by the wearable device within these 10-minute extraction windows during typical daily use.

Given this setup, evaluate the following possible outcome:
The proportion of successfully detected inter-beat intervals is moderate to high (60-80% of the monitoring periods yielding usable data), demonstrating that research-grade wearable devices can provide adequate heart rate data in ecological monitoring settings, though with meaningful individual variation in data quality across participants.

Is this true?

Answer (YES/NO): NO